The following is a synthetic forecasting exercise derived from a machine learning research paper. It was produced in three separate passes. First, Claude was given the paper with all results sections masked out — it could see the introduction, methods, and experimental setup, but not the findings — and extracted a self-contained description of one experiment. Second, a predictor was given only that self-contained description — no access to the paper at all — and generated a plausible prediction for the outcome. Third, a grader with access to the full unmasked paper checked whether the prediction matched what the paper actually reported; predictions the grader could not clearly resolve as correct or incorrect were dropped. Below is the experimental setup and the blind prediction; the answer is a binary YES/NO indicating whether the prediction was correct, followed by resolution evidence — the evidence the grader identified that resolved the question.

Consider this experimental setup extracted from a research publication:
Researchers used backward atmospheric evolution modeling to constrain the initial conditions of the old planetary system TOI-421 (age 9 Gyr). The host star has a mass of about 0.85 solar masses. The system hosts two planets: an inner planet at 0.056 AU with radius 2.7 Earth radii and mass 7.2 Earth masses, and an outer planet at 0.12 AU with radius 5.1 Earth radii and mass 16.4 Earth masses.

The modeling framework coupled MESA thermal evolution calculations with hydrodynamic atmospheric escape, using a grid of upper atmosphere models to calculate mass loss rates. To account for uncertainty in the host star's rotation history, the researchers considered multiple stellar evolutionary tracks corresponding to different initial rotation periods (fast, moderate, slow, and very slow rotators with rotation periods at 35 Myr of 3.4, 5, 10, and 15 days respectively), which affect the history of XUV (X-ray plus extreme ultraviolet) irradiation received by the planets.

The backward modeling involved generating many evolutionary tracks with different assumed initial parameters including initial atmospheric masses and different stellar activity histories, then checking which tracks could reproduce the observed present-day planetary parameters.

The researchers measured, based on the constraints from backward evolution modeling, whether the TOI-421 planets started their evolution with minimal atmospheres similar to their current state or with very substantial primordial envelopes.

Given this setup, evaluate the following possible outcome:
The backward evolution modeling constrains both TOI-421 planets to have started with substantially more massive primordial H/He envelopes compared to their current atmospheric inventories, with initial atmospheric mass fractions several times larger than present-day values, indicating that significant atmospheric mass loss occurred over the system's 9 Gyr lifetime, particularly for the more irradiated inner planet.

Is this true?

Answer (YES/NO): YES